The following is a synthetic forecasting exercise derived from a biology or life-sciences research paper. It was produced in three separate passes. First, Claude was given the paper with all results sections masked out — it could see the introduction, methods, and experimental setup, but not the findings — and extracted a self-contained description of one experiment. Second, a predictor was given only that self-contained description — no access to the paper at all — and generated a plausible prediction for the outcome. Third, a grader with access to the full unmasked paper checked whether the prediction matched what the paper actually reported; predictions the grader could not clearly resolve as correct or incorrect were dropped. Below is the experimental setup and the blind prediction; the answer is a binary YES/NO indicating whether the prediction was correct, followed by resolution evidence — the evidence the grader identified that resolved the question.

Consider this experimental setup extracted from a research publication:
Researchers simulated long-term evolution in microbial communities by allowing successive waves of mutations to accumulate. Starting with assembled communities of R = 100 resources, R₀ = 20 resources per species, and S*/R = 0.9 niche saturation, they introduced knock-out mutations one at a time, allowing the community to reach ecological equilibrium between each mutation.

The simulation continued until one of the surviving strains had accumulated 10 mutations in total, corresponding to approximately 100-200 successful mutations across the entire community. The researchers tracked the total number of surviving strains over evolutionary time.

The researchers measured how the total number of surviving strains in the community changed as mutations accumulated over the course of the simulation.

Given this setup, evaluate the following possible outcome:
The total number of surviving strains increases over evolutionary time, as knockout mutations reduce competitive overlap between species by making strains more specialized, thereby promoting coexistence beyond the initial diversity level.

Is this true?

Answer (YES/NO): NO